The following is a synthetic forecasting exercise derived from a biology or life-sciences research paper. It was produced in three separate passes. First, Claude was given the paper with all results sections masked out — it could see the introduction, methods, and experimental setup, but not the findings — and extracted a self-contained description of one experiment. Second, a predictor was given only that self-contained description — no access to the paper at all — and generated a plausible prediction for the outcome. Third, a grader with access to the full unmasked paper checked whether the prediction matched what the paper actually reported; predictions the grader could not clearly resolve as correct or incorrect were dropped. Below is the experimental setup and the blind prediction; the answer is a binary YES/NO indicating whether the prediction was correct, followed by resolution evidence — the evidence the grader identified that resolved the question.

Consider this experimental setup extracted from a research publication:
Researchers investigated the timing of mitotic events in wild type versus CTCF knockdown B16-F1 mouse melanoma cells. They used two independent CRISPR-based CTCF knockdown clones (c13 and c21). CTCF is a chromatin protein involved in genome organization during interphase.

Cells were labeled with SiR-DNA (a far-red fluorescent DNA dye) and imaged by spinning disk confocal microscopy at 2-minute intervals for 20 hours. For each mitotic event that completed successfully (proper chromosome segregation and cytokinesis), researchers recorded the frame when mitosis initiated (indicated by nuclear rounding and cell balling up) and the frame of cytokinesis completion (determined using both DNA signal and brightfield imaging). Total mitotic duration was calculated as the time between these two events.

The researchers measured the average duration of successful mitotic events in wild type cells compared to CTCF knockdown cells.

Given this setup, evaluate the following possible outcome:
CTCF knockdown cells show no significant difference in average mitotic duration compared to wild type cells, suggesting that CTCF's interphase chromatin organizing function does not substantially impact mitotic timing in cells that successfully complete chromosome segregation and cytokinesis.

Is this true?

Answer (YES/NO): YES